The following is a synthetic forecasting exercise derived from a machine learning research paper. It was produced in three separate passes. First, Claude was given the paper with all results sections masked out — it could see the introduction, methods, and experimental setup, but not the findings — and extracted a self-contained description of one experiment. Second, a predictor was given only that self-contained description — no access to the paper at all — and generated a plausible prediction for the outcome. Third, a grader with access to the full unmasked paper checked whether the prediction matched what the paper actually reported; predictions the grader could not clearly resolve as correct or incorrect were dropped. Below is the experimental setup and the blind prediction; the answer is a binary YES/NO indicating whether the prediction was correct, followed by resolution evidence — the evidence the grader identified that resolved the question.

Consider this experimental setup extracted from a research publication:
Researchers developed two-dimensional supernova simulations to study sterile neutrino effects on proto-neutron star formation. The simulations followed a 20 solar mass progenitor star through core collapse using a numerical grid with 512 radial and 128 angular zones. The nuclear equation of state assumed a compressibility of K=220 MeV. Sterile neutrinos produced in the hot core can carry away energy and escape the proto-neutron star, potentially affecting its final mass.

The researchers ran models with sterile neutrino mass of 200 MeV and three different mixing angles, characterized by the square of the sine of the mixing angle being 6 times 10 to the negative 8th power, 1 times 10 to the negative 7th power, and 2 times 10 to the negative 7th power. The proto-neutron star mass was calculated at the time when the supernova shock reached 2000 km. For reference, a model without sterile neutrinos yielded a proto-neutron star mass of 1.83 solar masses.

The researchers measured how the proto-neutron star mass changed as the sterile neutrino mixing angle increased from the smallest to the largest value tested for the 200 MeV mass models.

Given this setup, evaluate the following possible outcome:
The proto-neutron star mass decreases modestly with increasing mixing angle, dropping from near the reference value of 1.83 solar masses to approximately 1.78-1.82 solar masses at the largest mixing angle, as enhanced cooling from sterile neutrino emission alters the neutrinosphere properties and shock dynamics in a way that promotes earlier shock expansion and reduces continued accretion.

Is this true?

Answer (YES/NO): YES